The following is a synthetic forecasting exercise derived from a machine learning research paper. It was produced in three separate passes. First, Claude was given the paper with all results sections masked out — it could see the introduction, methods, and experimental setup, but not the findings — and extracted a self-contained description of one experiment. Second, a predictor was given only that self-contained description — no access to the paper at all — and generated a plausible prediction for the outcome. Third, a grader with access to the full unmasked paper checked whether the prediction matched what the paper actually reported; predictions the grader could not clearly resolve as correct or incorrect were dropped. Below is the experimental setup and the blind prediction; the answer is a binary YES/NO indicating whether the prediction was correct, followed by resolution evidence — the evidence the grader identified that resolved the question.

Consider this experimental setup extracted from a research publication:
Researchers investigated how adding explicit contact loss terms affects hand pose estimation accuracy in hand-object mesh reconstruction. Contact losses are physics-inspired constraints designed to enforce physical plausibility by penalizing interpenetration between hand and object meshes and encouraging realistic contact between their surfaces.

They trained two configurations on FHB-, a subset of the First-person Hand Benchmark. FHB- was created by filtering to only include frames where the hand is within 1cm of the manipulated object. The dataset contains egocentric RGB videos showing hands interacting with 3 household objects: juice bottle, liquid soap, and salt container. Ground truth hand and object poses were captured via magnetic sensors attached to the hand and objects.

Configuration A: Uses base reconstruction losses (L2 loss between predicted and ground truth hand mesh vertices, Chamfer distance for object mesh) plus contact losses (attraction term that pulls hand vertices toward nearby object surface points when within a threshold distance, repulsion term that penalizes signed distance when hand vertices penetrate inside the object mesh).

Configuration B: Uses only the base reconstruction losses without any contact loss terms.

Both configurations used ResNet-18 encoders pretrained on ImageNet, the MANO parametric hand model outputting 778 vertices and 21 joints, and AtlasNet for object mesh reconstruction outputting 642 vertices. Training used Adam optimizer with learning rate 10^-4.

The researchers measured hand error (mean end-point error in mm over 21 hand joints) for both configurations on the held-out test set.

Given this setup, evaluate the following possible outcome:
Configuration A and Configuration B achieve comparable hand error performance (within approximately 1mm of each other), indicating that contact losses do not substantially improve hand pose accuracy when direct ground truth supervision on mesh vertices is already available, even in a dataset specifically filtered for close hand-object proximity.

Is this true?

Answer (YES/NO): YES